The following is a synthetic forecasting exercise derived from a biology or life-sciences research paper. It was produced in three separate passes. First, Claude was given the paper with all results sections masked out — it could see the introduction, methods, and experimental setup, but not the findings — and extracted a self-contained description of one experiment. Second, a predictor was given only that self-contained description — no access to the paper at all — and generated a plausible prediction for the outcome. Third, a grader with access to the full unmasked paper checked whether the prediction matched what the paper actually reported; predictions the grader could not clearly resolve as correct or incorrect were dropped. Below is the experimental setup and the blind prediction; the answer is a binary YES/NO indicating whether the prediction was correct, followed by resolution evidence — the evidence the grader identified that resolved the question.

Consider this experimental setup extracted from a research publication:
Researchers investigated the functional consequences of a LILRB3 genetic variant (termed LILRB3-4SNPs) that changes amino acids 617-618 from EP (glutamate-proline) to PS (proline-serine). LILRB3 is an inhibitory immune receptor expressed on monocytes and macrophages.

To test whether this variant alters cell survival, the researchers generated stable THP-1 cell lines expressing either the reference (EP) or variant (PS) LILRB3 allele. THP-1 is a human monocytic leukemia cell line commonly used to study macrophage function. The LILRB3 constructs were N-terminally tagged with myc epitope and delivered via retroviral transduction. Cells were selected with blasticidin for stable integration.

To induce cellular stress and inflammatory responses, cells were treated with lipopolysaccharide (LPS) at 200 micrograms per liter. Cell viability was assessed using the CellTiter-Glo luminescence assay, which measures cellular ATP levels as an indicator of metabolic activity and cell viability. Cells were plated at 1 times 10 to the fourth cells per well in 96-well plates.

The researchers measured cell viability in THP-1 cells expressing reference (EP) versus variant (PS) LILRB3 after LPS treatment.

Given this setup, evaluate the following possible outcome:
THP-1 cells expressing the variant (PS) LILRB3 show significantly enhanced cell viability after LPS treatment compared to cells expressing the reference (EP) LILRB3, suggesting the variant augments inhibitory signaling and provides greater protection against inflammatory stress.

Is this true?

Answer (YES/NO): NO